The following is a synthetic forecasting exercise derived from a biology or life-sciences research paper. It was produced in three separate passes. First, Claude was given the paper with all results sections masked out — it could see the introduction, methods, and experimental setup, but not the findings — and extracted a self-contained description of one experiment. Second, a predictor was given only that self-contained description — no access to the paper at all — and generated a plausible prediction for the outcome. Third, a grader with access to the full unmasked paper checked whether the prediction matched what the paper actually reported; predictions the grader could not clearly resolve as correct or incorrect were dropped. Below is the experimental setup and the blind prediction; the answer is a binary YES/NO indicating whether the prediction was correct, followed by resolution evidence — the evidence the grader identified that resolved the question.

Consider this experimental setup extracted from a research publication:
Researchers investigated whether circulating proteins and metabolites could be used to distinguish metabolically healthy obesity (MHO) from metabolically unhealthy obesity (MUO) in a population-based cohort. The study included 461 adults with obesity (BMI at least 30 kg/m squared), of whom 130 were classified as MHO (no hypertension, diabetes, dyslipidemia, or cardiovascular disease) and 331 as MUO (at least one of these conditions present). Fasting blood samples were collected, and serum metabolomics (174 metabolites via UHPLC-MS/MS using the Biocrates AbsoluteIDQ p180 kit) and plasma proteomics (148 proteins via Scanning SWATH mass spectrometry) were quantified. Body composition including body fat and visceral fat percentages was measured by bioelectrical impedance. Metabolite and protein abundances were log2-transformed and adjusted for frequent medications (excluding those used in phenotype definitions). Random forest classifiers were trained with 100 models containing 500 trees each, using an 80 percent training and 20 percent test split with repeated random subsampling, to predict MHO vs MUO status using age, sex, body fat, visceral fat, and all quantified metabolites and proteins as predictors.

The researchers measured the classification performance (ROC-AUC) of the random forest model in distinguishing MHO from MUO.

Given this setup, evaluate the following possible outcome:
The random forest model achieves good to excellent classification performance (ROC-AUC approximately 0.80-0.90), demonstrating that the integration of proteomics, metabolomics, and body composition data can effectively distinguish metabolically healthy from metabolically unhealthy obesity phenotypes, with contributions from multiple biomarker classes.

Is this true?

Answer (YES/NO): NO